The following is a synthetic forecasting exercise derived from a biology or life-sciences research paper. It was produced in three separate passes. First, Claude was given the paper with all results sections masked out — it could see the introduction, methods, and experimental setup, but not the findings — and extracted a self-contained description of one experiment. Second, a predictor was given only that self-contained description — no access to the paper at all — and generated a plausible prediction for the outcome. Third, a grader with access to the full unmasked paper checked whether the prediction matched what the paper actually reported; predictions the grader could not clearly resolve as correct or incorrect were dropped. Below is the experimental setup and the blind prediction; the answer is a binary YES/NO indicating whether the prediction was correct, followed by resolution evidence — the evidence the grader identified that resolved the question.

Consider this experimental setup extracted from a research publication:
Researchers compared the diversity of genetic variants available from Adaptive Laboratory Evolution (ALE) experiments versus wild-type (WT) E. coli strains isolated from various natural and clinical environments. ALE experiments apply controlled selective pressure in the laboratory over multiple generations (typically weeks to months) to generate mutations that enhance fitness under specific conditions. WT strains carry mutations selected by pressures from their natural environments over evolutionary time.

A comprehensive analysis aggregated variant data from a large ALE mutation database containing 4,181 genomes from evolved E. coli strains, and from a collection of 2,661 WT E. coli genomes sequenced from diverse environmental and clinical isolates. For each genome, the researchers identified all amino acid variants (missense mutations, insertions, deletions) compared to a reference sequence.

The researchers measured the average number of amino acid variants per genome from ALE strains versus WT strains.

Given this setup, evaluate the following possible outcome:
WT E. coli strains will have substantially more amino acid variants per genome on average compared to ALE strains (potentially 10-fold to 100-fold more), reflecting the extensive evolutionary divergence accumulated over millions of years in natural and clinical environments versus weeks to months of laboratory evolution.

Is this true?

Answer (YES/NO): YES